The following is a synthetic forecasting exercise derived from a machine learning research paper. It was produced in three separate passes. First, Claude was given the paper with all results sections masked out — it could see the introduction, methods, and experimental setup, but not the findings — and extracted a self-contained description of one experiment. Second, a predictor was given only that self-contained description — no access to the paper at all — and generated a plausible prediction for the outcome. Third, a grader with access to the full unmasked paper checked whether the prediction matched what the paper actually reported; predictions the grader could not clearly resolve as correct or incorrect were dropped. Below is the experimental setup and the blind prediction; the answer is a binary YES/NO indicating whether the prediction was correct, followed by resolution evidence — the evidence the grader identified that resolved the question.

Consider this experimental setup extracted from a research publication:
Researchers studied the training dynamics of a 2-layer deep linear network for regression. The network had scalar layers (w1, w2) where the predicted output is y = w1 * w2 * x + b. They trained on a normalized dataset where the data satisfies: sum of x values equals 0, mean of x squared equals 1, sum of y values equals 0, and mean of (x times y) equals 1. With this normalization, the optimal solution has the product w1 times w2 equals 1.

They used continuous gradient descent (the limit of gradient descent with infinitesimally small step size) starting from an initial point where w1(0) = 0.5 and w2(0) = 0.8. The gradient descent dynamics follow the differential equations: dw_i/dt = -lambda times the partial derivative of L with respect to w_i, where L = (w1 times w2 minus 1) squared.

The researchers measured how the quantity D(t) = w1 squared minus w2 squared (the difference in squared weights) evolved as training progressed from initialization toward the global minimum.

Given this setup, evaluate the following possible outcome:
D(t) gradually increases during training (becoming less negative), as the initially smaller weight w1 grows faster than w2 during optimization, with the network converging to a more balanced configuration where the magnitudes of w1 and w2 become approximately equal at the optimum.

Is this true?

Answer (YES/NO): NO